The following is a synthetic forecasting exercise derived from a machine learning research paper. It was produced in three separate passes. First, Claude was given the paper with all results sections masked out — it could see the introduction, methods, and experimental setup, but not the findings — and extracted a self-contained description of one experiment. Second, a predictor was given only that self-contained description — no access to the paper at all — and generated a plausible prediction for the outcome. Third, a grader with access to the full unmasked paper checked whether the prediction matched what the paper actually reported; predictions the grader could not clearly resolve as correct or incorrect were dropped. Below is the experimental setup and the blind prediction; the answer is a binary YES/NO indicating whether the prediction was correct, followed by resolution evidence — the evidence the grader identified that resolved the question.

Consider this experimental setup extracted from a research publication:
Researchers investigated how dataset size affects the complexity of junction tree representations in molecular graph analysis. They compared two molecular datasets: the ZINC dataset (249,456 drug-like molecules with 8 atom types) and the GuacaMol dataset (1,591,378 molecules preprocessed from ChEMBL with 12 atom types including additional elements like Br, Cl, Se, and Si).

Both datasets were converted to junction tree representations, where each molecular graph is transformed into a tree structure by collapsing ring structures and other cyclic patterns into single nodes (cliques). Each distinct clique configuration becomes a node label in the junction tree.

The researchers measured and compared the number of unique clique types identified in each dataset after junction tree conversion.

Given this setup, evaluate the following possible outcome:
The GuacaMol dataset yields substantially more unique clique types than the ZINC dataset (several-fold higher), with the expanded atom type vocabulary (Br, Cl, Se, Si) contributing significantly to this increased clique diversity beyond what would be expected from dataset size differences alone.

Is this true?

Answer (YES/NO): NO